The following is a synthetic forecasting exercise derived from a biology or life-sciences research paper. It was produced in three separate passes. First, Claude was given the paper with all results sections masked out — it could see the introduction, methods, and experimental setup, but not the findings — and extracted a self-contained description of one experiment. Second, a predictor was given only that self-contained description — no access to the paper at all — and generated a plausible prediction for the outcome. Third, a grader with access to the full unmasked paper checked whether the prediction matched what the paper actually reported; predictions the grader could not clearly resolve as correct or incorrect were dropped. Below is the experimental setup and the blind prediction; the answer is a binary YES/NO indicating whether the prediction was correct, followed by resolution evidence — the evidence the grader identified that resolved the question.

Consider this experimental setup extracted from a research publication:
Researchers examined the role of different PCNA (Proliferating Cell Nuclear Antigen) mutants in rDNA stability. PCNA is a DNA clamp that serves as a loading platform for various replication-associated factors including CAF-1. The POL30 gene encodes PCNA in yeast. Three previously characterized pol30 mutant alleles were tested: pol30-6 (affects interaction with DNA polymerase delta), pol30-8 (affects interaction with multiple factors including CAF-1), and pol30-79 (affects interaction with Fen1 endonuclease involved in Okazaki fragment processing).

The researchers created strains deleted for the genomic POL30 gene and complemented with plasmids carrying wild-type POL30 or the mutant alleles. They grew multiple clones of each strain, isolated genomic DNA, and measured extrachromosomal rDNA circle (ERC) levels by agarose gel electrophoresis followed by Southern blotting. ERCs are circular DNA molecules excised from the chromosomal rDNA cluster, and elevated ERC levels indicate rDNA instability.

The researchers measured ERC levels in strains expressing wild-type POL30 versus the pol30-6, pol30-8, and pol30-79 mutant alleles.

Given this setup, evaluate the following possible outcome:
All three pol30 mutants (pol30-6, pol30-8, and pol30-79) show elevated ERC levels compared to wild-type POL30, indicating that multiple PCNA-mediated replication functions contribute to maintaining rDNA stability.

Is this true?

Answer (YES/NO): NO